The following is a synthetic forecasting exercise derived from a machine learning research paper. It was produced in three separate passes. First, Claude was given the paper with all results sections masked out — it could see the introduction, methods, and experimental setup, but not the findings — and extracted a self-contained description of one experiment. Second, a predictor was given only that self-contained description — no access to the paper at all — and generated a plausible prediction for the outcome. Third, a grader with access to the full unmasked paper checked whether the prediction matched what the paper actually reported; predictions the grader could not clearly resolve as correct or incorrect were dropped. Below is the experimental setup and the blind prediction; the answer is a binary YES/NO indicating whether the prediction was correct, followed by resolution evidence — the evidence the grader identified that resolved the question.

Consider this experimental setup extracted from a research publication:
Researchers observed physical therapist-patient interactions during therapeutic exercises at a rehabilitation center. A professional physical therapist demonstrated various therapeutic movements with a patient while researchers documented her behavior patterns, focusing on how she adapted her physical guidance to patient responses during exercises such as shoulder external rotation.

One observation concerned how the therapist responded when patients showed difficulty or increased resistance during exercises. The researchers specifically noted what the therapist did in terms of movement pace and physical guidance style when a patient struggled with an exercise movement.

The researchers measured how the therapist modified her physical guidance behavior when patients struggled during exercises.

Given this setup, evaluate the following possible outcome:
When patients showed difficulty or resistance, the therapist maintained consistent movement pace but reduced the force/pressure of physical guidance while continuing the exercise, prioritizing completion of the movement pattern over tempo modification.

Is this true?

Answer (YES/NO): NO